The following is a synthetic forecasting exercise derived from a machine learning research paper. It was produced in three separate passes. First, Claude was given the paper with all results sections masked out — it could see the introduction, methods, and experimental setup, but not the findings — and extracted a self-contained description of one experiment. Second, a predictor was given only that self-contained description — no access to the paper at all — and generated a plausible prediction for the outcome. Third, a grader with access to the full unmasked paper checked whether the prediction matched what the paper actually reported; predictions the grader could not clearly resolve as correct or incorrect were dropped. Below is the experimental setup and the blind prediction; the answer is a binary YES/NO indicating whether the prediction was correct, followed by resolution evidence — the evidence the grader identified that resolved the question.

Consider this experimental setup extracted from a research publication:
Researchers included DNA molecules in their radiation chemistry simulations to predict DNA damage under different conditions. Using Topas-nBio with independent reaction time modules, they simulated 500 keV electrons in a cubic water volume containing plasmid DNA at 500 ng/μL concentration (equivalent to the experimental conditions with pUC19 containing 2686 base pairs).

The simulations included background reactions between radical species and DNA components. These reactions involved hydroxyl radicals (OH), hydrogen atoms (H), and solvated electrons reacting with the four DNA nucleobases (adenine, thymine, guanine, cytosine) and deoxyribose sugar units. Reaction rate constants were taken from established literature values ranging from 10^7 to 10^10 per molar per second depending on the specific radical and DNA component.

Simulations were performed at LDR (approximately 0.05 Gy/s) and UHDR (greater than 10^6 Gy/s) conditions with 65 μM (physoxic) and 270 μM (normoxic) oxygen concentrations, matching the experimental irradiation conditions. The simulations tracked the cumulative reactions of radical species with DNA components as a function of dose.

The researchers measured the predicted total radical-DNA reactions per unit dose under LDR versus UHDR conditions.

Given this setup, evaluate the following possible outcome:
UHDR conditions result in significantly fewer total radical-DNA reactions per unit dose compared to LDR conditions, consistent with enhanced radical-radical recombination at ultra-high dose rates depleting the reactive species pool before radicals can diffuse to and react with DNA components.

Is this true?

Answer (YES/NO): NO